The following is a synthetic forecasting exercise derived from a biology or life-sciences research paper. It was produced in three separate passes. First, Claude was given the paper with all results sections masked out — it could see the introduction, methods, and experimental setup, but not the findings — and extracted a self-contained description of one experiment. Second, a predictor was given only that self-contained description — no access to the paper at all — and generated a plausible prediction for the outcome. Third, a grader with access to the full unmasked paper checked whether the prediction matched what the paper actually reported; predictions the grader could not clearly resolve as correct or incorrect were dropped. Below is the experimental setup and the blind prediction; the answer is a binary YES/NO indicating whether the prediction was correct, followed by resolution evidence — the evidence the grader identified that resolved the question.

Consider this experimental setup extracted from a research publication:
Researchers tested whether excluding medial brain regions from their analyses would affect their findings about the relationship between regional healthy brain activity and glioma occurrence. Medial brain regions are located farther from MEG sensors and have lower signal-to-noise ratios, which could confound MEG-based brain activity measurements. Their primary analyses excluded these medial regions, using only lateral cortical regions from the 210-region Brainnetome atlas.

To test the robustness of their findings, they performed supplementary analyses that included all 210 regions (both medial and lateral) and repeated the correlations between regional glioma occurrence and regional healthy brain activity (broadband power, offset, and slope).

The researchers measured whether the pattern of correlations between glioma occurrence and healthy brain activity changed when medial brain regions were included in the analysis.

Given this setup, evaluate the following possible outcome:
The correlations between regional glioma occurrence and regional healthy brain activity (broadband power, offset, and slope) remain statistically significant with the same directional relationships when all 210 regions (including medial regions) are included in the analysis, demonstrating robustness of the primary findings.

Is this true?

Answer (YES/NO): YES